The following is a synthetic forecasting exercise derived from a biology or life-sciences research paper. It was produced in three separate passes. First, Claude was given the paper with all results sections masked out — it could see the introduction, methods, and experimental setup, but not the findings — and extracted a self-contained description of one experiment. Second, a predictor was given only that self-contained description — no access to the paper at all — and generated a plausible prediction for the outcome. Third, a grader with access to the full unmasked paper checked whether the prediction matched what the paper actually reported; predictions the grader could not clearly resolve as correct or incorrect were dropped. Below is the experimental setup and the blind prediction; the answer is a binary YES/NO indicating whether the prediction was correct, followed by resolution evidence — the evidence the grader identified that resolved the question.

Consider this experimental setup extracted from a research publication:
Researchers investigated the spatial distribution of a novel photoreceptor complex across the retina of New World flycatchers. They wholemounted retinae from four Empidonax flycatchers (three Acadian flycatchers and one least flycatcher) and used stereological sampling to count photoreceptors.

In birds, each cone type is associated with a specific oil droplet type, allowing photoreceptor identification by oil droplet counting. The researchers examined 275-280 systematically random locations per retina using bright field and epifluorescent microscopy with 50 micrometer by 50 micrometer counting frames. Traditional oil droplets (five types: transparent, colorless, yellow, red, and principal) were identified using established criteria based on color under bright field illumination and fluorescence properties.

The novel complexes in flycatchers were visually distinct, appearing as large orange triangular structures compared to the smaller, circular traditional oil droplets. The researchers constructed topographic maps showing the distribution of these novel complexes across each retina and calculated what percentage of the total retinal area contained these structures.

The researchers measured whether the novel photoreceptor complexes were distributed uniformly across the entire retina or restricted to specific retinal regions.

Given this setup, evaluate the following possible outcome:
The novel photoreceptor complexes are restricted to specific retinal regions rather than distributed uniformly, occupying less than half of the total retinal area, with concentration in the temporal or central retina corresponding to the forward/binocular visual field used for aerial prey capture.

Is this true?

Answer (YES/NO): NO